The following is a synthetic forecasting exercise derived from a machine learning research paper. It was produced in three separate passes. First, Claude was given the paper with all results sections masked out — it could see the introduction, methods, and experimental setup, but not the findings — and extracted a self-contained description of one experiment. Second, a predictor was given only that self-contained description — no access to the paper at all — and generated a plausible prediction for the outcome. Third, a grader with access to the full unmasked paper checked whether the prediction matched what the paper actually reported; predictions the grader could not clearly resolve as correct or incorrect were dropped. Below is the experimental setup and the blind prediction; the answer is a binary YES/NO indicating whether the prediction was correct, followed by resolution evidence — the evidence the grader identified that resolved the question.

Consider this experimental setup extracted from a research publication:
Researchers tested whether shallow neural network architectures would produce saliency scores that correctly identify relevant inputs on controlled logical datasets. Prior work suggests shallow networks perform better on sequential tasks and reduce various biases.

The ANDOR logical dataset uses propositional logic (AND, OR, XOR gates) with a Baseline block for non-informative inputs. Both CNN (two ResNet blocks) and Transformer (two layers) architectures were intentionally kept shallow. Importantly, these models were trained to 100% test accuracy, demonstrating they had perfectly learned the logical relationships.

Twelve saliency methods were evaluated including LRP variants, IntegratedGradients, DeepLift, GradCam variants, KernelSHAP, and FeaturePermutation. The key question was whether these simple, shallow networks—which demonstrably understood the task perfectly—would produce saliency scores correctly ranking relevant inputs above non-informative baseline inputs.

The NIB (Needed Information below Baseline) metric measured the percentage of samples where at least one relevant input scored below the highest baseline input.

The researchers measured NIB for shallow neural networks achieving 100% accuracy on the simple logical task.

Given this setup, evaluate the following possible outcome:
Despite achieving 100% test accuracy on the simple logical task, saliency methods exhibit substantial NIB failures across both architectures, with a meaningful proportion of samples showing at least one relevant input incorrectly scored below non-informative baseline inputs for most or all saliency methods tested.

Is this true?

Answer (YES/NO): YES